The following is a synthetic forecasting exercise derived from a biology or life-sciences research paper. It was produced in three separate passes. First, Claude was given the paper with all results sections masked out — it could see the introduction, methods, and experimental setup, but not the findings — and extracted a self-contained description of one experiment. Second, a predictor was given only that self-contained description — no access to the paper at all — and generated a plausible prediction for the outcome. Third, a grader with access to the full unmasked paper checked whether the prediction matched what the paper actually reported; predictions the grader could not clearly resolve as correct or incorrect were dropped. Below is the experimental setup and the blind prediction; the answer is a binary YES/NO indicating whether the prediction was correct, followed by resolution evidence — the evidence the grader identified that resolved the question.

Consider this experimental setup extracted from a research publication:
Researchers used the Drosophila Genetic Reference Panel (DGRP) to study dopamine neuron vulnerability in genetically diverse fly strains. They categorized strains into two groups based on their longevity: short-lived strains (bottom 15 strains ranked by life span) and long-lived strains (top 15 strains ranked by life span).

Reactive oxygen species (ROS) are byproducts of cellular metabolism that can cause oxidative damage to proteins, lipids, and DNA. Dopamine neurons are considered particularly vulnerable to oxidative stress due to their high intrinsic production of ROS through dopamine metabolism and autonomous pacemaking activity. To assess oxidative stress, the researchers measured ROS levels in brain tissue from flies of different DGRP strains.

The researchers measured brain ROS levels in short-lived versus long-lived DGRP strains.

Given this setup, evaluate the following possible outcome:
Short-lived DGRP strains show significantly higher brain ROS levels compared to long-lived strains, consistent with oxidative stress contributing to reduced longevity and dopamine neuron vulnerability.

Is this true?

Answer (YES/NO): YES